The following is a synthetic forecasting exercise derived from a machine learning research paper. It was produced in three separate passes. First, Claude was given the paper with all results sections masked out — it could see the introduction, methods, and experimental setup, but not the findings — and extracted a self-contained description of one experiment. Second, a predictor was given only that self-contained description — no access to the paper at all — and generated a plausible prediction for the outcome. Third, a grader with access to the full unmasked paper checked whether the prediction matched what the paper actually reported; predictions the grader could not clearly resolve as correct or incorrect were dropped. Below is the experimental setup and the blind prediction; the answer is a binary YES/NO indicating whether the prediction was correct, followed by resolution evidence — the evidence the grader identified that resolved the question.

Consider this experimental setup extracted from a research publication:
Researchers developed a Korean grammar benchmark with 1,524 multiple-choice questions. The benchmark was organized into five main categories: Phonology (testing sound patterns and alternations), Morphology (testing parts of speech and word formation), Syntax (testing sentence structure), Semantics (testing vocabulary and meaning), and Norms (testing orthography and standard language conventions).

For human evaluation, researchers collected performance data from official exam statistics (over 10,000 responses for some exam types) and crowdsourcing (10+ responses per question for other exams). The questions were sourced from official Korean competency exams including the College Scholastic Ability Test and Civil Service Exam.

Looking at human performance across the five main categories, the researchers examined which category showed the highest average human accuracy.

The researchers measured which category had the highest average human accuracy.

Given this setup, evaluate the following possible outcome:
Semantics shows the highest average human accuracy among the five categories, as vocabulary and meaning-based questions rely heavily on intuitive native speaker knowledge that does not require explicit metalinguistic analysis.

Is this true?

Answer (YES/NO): YES